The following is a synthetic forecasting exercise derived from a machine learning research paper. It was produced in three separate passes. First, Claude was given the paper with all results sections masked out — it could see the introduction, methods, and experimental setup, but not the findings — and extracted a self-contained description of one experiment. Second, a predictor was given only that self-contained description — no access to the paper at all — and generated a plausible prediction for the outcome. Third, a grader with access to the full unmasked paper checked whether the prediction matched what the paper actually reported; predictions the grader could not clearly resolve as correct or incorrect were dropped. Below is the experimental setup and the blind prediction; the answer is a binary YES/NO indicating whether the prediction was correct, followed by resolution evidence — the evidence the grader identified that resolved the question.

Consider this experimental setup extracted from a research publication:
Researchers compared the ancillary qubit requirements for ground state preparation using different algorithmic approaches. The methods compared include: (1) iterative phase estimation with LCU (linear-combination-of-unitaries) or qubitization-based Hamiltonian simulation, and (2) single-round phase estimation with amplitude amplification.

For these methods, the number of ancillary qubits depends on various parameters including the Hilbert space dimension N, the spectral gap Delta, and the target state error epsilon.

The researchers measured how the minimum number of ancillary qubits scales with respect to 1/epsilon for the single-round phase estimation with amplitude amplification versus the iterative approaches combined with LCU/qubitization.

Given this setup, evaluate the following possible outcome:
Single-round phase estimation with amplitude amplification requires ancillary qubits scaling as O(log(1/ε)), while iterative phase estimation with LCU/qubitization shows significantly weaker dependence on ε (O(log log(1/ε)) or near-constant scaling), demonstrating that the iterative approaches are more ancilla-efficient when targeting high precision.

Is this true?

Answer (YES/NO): YES